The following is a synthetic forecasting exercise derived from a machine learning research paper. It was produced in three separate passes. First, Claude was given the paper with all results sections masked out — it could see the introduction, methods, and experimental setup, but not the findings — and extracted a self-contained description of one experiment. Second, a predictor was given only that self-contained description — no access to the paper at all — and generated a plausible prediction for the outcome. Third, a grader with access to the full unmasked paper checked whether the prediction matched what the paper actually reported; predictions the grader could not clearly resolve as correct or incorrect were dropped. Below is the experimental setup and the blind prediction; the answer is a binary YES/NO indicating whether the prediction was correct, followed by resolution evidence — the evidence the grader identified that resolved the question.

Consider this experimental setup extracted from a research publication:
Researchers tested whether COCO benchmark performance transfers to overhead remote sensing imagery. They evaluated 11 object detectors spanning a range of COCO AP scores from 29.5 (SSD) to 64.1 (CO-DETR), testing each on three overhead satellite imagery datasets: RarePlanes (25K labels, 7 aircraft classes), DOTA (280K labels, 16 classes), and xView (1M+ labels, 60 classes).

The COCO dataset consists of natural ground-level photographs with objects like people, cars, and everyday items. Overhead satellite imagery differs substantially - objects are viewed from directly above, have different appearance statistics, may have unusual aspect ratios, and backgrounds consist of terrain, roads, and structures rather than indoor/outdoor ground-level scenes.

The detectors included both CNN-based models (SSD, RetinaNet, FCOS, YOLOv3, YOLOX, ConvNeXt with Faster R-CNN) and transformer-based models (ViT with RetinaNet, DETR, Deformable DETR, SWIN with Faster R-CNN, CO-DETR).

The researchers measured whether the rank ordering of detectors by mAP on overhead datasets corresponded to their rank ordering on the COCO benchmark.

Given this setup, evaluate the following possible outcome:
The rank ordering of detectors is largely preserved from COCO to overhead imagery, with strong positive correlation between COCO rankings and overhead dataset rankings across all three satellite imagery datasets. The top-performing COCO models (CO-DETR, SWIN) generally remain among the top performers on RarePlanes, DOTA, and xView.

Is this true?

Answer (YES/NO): NO